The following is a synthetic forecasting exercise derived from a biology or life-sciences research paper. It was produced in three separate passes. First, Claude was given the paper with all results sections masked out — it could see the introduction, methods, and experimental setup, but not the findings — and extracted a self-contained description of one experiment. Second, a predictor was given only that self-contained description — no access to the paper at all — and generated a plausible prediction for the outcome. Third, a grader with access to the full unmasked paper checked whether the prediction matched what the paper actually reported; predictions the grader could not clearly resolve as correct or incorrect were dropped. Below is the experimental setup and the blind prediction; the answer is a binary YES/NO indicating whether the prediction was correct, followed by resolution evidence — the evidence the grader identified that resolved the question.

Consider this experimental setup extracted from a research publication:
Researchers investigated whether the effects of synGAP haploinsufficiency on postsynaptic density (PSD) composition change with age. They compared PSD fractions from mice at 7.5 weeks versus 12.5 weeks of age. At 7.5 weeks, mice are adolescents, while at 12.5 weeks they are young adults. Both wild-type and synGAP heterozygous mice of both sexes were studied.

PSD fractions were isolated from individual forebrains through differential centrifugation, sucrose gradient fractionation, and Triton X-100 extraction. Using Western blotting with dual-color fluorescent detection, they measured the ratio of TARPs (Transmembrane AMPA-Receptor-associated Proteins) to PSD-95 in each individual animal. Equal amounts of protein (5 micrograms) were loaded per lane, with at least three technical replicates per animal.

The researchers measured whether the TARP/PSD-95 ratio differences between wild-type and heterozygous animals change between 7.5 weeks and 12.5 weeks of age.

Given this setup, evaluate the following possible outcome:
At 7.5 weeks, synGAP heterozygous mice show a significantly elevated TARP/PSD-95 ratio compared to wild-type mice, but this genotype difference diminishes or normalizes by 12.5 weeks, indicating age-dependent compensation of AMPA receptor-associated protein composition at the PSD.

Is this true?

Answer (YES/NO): NO